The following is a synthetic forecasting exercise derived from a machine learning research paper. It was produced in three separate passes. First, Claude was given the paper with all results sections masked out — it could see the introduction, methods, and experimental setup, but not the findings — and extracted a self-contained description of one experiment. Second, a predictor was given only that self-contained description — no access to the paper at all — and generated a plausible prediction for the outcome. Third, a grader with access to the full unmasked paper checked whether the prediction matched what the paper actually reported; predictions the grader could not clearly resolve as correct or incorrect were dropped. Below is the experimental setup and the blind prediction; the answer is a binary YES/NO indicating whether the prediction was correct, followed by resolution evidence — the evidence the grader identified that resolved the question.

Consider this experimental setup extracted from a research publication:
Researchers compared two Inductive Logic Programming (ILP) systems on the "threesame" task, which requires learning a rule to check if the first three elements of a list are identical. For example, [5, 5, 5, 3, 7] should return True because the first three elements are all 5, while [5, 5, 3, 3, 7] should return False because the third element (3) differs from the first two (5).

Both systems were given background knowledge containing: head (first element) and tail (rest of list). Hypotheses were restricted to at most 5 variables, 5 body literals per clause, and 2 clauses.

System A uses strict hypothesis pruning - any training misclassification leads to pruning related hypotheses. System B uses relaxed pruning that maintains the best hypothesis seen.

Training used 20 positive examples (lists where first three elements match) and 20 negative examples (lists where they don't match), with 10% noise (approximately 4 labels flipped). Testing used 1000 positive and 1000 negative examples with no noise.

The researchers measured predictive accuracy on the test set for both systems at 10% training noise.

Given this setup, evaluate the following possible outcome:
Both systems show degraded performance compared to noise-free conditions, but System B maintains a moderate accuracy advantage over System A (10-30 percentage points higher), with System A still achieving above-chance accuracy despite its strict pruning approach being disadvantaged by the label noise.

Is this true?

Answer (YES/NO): NO